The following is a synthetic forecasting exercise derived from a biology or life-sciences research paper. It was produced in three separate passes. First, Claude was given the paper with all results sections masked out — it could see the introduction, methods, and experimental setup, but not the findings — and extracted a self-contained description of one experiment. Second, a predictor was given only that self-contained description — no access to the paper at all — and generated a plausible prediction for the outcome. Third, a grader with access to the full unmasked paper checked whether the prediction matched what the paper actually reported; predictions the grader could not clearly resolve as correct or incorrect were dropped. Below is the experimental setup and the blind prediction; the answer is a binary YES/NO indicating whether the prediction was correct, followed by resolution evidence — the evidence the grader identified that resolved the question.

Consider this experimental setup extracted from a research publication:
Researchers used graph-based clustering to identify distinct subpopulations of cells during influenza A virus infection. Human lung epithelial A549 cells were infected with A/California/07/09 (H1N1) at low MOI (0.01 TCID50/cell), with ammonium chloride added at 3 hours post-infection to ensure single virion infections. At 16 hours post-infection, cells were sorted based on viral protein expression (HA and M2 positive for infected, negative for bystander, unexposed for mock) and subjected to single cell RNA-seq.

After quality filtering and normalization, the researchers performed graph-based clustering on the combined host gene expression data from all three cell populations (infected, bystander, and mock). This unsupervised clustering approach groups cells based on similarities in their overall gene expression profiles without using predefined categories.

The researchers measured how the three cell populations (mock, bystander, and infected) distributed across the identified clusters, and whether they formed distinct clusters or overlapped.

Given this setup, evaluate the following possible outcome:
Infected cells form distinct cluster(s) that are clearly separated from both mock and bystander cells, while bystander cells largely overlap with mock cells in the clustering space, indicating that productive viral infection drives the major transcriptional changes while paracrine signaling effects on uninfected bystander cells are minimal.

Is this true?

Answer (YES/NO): NO